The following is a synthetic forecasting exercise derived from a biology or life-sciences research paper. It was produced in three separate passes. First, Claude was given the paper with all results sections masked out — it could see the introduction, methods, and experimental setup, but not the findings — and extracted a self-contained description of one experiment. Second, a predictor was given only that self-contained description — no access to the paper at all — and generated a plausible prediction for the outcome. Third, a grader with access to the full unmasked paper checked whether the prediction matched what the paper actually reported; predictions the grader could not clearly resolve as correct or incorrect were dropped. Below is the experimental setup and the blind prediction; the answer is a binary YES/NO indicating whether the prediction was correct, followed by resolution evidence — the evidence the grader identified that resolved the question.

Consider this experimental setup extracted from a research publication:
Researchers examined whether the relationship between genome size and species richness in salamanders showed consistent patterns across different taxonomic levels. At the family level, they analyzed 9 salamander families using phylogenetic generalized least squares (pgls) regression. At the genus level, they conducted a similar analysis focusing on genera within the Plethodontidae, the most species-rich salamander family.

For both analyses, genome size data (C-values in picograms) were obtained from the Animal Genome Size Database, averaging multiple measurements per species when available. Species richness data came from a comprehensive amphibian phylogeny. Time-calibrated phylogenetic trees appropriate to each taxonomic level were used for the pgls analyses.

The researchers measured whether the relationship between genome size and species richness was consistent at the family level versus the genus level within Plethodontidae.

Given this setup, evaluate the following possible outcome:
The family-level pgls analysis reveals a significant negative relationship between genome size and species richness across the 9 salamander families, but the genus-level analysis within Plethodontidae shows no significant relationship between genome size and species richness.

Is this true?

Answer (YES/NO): YES